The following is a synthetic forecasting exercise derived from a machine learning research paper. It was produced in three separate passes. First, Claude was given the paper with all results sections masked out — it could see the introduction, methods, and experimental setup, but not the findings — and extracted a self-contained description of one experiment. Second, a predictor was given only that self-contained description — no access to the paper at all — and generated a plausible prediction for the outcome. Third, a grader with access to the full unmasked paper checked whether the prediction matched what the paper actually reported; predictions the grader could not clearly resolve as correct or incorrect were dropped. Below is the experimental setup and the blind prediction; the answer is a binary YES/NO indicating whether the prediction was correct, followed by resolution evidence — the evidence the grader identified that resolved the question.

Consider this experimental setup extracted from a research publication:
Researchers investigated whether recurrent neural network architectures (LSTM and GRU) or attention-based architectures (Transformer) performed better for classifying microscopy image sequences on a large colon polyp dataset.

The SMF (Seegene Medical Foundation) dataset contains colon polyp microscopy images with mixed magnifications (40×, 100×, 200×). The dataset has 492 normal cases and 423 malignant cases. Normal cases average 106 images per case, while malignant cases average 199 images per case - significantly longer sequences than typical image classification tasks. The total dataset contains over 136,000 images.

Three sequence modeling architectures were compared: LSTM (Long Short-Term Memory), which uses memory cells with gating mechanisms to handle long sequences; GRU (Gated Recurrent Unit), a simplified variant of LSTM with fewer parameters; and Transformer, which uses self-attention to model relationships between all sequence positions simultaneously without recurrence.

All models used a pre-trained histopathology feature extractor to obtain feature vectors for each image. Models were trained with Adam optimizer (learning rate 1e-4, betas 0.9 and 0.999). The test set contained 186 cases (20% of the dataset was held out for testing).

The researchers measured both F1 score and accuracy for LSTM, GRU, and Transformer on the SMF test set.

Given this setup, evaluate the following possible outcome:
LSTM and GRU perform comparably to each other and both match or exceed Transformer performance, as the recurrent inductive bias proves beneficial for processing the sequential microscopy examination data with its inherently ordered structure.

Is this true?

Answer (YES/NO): NO